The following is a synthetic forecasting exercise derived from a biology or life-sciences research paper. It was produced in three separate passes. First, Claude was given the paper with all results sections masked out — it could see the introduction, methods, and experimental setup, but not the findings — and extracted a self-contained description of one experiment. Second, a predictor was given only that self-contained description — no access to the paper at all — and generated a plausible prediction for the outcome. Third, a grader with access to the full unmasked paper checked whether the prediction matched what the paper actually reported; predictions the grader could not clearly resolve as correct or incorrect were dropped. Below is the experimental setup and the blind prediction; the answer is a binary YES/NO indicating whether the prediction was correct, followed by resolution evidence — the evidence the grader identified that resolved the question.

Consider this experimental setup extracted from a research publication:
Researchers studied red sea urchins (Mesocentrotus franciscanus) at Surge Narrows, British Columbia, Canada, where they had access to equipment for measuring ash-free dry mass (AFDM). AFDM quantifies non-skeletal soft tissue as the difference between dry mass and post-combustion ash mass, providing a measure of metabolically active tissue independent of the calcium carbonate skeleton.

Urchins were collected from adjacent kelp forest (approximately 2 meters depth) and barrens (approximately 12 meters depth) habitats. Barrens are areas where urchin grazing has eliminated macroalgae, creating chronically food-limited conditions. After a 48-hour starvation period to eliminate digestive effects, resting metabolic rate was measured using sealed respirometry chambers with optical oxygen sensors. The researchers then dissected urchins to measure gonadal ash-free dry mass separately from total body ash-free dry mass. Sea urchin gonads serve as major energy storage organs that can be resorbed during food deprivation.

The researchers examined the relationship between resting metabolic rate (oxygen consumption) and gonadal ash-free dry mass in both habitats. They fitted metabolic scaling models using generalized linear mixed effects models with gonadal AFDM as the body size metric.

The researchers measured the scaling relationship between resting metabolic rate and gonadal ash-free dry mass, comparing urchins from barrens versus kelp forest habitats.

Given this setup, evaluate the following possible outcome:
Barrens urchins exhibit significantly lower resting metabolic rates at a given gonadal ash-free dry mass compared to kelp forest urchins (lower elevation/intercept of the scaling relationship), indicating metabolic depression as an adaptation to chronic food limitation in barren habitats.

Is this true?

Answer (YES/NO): YES